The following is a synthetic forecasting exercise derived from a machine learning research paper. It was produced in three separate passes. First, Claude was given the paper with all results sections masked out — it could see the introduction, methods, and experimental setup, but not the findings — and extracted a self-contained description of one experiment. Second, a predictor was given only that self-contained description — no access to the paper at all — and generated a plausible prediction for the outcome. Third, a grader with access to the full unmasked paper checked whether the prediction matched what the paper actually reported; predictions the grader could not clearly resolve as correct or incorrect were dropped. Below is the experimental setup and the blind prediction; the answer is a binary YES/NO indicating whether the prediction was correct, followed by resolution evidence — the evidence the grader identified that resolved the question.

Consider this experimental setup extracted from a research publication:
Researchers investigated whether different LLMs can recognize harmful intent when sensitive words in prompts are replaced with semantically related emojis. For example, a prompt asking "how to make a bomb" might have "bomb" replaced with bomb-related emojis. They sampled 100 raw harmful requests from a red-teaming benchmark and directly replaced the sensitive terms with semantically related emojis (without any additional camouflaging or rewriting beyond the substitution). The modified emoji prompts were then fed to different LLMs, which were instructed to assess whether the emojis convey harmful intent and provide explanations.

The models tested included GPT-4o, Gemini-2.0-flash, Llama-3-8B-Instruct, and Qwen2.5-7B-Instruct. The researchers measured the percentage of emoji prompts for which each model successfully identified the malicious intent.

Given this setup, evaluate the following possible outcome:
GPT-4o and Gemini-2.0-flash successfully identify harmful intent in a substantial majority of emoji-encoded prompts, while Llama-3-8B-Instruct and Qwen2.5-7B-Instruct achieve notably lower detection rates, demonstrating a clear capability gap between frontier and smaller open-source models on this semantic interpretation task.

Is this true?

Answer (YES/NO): YES